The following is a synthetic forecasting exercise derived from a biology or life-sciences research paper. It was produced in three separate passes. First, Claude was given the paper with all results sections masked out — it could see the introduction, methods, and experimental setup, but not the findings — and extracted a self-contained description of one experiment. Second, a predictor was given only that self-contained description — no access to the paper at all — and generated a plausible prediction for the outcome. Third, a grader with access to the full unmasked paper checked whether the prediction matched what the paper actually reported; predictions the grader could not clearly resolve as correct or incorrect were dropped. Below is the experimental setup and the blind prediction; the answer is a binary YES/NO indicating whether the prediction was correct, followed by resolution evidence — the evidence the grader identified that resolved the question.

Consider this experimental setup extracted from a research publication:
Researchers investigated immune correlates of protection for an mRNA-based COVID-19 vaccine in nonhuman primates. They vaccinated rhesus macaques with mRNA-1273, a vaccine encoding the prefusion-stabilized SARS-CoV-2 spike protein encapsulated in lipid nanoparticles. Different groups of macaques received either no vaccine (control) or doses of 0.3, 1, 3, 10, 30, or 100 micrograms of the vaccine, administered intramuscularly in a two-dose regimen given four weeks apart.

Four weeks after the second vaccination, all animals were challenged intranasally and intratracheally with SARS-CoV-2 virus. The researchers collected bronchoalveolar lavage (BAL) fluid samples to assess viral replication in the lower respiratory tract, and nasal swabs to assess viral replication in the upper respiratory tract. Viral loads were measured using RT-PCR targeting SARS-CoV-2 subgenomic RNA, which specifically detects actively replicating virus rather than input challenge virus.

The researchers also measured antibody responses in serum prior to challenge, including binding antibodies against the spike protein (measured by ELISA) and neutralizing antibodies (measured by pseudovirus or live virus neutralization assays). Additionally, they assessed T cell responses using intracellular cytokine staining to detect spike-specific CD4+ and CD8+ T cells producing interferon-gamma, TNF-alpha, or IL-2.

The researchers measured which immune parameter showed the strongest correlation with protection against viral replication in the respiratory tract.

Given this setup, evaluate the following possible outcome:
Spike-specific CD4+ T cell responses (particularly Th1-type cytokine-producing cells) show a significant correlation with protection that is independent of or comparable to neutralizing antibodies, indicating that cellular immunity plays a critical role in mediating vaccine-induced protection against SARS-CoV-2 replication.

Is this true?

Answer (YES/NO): NO